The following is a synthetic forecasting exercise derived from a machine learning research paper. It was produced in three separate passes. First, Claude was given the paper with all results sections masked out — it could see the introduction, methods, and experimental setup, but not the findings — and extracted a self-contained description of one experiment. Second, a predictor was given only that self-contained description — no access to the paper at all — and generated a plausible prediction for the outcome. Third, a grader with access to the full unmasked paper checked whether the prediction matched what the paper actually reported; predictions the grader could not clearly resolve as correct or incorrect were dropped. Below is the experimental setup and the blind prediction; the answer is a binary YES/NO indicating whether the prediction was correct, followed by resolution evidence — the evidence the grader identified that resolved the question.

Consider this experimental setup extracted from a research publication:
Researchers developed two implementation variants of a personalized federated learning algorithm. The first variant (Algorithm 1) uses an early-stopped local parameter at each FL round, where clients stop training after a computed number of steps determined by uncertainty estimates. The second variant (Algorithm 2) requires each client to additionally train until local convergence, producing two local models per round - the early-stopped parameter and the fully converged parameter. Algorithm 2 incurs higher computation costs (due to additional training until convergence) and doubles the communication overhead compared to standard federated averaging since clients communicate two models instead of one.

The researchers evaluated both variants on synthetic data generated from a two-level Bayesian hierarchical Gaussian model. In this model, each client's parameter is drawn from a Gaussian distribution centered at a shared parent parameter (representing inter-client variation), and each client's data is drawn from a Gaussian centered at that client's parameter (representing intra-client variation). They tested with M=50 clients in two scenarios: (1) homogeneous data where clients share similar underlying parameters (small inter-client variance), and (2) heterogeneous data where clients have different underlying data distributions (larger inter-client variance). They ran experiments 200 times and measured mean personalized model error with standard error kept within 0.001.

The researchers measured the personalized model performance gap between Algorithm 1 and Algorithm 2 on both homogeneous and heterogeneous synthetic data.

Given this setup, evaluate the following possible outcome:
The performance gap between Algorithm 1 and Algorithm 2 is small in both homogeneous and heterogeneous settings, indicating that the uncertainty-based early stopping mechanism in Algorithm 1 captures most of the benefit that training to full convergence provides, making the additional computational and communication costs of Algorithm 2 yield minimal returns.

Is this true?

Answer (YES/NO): YES